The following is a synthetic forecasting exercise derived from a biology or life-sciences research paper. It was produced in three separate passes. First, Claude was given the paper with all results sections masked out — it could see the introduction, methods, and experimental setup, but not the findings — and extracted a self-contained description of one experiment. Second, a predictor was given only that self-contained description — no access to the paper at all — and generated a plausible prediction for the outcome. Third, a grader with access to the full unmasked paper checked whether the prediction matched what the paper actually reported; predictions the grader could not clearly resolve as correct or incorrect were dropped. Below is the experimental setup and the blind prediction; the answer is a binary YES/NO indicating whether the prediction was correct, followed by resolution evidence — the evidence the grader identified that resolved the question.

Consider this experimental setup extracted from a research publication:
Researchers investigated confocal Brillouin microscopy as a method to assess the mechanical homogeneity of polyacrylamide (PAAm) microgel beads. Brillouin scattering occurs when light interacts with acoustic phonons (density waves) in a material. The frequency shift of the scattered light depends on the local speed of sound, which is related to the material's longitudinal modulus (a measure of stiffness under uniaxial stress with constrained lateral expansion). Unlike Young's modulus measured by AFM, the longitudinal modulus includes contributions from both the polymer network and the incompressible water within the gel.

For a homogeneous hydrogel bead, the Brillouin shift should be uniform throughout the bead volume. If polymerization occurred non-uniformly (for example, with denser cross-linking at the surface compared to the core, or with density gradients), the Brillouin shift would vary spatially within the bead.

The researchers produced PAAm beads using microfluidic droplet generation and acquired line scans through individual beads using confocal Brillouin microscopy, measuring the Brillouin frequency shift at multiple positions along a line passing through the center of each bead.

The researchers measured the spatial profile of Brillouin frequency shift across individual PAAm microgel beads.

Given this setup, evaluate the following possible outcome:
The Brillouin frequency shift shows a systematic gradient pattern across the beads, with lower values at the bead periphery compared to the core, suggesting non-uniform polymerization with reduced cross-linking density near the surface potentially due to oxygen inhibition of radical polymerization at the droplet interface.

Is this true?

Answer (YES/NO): NO